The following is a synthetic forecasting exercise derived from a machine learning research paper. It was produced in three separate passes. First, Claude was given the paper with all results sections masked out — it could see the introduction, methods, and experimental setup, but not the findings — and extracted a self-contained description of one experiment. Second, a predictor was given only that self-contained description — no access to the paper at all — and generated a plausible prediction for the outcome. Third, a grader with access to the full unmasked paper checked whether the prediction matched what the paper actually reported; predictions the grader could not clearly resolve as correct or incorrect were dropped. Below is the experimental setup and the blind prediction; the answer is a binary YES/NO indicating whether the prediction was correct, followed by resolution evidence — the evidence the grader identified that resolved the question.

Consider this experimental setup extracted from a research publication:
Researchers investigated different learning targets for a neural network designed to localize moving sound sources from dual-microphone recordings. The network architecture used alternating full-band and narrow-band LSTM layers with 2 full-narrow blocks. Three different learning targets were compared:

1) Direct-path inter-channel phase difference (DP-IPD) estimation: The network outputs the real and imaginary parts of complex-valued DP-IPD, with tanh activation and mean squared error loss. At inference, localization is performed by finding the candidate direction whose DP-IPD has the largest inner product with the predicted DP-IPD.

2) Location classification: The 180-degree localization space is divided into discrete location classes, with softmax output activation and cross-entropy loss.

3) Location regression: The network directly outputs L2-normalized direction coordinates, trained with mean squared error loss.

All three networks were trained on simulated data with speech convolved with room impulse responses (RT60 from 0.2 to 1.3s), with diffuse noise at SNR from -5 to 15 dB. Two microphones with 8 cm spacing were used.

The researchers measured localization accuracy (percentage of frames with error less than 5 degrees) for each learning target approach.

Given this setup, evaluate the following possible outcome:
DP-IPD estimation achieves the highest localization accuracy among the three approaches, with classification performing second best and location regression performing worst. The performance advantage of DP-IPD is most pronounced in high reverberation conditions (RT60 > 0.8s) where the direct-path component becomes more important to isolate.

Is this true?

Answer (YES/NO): NO